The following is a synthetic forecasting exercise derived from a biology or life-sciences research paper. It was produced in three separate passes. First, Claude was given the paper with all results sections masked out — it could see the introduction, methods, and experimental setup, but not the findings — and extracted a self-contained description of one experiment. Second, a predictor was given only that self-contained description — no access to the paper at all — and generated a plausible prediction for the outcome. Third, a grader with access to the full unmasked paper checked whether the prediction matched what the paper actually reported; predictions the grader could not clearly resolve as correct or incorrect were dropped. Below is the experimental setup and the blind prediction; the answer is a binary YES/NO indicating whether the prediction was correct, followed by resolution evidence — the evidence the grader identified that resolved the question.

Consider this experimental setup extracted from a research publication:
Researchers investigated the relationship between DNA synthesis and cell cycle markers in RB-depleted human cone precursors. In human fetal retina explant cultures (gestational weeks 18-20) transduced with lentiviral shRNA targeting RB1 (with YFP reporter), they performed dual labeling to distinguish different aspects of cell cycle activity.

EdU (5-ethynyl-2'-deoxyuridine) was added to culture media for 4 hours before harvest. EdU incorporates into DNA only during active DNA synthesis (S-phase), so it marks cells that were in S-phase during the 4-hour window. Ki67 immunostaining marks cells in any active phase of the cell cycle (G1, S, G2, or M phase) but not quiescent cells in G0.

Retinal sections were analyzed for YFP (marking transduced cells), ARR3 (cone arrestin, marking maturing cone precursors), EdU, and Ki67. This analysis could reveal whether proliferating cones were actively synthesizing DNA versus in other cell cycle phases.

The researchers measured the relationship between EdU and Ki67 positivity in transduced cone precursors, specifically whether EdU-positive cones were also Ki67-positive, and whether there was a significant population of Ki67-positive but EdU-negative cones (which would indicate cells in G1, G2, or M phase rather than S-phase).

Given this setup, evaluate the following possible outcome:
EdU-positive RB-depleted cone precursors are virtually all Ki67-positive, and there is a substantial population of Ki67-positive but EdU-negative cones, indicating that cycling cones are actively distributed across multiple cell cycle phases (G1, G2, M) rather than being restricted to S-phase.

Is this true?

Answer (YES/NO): YES